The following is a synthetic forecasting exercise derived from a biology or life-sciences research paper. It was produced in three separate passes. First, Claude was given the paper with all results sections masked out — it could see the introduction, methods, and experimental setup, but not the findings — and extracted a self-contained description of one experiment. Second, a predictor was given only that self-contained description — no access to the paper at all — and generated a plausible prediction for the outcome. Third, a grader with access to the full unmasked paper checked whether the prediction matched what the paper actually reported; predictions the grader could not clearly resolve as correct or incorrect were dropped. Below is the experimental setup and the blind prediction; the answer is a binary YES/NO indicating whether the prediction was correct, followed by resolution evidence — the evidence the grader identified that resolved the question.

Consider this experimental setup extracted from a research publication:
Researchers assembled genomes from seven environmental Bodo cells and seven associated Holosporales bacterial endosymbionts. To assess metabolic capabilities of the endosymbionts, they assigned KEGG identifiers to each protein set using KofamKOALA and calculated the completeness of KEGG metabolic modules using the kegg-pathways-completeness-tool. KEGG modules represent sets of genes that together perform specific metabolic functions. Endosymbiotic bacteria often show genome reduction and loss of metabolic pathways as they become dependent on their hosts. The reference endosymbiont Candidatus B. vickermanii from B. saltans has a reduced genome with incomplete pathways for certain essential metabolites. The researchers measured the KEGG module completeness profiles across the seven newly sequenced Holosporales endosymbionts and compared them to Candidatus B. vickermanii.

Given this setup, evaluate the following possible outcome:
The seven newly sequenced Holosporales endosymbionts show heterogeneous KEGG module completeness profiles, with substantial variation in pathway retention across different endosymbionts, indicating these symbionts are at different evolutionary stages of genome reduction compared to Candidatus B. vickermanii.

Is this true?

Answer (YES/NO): NO